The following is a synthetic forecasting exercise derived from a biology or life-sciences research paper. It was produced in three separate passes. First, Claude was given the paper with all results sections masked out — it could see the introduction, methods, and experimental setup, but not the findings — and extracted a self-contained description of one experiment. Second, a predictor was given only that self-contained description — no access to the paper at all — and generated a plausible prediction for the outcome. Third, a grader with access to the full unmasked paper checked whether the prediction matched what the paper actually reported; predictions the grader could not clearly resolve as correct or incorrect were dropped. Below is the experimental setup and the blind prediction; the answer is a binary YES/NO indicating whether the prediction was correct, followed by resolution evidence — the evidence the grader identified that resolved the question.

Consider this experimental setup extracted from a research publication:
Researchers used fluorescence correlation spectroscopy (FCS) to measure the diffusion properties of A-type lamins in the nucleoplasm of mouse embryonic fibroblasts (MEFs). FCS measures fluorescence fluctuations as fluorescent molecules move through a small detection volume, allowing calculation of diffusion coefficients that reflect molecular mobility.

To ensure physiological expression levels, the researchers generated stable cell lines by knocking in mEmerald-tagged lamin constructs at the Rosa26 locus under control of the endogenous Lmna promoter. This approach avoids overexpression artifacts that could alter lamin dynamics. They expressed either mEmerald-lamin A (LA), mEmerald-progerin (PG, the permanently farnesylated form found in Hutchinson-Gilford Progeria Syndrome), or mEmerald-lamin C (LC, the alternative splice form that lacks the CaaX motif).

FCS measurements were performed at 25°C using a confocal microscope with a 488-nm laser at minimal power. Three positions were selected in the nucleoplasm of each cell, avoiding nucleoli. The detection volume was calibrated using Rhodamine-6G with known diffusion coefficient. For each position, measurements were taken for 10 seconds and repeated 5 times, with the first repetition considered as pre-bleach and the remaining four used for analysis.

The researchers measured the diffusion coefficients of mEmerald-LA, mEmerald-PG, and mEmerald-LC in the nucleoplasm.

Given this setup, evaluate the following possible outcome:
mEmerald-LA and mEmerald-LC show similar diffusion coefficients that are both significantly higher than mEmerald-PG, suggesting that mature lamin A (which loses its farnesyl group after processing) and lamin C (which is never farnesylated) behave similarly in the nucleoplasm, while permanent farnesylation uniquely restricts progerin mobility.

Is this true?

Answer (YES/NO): YES